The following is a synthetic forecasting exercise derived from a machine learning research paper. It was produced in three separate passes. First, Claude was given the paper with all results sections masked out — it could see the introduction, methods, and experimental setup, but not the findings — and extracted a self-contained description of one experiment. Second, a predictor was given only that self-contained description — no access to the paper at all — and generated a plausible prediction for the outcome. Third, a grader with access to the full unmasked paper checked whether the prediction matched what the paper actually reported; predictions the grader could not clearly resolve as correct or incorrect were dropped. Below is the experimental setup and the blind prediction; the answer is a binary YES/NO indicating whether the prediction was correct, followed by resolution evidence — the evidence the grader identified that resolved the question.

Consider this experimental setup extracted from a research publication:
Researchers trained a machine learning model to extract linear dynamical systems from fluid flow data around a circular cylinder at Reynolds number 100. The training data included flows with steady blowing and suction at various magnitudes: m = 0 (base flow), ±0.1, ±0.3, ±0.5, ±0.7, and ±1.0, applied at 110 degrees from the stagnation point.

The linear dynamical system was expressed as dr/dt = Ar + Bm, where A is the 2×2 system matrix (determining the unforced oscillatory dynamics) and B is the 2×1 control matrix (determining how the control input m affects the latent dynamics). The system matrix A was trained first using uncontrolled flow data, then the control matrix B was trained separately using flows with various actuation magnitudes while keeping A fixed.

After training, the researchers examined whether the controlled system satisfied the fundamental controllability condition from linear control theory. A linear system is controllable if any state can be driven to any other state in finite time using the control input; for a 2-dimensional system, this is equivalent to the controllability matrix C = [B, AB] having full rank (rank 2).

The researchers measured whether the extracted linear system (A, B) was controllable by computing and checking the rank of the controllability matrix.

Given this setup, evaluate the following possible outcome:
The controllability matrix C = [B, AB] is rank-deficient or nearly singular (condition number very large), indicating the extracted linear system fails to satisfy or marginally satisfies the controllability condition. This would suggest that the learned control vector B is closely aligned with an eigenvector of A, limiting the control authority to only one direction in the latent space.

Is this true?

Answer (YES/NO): NO